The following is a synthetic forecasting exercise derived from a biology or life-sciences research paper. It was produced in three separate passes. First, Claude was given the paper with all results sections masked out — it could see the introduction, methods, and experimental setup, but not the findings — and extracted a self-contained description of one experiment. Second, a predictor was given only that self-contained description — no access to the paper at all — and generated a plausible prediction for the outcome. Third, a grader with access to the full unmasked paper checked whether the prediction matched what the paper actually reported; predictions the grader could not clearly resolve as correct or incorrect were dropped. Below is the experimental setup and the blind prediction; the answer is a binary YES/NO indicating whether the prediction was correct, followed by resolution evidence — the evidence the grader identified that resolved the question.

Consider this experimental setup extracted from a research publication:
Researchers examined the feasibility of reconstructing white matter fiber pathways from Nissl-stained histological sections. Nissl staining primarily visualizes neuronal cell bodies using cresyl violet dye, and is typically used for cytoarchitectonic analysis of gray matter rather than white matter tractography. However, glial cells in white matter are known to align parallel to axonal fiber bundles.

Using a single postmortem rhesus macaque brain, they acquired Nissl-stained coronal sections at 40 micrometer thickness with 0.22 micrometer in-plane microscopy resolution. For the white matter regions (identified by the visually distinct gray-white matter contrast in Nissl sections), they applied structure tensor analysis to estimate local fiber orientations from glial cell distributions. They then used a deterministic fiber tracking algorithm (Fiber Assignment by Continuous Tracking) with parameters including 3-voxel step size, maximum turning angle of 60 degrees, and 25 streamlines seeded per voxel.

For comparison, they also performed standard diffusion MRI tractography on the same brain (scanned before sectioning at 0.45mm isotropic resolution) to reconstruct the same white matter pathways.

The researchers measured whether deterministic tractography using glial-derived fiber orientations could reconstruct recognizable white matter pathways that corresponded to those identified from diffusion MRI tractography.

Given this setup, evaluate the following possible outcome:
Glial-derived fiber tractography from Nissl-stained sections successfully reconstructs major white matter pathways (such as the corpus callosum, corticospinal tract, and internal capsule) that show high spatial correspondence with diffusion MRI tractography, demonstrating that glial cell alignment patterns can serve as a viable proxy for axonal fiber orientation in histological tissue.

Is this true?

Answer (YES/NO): NO